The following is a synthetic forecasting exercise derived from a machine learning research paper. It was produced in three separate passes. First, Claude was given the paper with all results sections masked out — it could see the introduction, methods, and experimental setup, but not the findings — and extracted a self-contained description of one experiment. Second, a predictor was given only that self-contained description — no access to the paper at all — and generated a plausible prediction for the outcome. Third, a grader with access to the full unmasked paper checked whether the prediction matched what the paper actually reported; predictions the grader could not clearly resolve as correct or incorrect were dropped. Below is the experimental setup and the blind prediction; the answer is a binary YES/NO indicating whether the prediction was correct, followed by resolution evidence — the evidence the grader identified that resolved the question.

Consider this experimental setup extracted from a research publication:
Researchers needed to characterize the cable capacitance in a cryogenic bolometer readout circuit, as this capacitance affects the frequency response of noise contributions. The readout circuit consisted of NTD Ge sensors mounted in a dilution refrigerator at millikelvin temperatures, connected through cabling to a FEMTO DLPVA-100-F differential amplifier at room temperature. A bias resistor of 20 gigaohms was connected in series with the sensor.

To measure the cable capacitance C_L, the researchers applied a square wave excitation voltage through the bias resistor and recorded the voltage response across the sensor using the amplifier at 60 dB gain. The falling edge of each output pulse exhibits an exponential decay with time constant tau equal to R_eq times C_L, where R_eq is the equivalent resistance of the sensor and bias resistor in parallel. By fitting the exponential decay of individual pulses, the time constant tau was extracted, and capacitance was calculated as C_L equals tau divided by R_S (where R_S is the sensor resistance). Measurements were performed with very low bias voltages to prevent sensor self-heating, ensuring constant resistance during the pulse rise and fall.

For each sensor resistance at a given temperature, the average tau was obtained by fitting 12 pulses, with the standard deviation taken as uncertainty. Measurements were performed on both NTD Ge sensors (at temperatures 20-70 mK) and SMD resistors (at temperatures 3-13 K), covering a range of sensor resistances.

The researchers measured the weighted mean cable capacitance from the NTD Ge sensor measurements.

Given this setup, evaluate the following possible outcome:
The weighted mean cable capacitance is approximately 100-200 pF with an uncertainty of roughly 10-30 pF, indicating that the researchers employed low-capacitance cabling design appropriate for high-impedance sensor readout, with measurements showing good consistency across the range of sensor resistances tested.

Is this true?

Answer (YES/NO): NO